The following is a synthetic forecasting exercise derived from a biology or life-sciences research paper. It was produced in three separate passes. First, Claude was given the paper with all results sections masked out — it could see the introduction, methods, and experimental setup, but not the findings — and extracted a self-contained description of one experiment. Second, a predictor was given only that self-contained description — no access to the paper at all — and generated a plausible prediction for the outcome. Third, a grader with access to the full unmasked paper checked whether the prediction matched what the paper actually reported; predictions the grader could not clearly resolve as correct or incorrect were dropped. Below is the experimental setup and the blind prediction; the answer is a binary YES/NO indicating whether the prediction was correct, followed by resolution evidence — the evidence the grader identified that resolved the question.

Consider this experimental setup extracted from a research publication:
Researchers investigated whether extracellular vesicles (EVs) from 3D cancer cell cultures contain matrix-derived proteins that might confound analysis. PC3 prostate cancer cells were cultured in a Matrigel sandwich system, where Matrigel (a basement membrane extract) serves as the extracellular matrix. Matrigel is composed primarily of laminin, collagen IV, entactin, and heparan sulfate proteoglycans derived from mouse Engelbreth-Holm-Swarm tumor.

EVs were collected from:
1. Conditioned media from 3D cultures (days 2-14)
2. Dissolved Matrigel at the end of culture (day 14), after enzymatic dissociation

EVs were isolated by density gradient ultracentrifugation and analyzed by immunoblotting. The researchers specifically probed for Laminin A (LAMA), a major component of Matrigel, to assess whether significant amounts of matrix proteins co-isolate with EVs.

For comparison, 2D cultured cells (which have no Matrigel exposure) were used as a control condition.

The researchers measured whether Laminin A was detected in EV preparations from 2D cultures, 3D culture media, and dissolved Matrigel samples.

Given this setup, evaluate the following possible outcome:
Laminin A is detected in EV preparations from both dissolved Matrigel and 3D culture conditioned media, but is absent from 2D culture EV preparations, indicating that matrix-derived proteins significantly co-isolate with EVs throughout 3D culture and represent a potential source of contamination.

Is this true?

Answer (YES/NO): NO